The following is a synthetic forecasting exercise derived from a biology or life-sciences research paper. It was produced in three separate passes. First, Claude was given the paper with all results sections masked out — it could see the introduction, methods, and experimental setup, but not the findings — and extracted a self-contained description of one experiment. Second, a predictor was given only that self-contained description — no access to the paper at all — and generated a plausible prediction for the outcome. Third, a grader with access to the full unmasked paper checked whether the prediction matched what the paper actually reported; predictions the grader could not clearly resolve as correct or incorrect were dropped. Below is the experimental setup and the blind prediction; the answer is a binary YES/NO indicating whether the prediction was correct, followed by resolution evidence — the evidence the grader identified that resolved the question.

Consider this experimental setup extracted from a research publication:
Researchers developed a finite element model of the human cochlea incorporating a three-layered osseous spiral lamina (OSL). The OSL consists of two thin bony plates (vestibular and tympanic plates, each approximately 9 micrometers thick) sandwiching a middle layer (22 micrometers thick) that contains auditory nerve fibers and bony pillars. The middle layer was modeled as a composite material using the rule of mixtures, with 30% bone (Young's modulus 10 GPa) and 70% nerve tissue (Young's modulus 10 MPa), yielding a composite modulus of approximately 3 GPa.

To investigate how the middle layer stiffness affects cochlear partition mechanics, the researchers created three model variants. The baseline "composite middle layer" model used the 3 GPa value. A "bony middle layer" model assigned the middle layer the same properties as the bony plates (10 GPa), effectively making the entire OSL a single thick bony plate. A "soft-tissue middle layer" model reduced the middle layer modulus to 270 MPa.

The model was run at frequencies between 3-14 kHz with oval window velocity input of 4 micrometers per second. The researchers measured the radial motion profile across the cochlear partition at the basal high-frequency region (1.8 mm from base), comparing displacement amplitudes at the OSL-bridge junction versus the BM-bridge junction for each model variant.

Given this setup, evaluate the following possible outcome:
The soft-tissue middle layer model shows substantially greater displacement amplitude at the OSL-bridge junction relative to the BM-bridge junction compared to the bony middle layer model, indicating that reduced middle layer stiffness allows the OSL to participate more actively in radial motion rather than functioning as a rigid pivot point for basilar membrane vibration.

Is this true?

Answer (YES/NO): NO